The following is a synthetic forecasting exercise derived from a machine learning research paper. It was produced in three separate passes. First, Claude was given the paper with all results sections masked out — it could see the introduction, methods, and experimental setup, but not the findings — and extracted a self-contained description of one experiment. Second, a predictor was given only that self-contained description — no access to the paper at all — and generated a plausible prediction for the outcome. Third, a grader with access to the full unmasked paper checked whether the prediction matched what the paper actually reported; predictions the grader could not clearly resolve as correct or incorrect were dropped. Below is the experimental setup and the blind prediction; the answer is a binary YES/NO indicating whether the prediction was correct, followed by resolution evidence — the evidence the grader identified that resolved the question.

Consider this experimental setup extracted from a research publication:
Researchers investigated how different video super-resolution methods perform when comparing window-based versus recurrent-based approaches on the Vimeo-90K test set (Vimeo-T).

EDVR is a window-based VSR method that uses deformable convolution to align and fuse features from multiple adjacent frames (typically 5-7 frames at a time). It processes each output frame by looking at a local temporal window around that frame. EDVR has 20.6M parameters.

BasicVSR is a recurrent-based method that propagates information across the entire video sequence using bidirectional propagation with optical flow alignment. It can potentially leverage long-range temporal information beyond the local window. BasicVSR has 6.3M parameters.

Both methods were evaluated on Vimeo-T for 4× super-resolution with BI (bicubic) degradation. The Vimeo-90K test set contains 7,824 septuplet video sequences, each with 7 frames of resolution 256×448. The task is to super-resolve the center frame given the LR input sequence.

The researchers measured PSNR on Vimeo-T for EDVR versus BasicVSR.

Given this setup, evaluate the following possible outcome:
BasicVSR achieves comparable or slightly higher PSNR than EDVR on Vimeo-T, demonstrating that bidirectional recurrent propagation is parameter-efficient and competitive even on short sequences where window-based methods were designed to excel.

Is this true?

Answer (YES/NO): NO